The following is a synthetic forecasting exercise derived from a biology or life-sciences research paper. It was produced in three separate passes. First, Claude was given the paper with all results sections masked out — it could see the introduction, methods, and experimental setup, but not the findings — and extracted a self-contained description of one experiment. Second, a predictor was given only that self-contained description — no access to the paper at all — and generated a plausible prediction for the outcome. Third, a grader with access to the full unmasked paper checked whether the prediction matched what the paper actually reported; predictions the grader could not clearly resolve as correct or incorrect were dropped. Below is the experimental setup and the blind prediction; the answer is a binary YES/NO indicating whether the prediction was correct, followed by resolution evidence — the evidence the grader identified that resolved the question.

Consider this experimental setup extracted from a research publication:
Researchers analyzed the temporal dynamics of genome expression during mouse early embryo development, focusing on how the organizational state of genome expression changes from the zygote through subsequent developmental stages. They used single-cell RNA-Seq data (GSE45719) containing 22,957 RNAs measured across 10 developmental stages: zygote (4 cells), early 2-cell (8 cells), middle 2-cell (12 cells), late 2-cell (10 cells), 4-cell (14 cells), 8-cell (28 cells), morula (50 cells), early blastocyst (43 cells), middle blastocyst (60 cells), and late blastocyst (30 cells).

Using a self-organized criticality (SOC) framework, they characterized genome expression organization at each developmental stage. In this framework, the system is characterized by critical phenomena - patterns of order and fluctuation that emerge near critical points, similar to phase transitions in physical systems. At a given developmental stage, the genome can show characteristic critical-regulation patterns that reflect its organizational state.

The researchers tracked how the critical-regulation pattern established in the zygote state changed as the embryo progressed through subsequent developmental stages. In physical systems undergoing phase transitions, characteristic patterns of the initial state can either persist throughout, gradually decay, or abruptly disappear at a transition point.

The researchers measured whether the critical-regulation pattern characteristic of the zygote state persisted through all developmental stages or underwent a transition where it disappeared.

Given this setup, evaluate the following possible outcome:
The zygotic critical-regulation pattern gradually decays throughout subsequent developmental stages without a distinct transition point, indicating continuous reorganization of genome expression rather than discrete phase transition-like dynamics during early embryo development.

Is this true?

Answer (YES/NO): NO